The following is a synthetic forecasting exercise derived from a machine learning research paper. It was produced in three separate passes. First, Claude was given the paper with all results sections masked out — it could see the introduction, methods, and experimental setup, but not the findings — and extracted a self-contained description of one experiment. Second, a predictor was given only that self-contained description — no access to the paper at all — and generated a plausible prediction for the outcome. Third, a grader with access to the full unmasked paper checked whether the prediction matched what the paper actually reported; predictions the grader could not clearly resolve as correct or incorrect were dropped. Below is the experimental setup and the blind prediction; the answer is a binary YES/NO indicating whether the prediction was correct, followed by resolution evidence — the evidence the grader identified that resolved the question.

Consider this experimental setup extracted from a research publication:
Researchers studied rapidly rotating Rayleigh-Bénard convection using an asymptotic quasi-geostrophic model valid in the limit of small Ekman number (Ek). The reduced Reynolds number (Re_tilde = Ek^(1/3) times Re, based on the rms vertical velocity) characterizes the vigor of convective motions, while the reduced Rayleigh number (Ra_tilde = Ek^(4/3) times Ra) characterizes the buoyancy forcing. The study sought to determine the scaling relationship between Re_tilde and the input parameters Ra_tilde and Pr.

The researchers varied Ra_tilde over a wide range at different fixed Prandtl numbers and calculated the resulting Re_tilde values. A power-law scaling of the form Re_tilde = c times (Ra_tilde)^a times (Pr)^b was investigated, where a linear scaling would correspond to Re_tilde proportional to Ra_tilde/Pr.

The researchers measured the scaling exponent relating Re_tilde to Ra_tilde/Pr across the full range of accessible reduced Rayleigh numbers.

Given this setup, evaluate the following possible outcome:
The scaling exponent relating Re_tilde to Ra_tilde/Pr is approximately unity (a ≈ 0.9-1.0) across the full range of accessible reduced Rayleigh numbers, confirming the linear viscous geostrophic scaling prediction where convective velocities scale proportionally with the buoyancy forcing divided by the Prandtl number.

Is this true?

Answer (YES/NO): NO